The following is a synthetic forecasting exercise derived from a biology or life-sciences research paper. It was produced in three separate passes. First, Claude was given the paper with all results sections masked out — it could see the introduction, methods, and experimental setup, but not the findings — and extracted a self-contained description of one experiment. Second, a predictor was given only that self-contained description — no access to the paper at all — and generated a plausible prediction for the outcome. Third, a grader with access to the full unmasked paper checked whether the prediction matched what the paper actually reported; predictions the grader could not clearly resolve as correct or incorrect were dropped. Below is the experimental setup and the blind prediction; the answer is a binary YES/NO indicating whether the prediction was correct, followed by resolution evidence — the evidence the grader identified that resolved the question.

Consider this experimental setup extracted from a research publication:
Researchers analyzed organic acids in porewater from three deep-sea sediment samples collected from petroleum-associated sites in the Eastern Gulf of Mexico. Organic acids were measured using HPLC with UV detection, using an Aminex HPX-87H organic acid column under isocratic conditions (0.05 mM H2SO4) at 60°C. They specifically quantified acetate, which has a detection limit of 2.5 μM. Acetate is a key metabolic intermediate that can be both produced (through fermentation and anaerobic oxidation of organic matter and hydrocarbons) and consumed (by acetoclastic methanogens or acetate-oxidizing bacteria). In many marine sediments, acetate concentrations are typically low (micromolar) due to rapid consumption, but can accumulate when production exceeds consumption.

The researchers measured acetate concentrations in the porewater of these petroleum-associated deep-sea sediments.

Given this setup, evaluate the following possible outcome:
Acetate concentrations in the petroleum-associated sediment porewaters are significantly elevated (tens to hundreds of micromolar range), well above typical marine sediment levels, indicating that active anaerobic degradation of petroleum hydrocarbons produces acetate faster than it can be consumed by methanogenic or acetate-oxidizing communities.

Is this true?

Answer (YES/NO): NO